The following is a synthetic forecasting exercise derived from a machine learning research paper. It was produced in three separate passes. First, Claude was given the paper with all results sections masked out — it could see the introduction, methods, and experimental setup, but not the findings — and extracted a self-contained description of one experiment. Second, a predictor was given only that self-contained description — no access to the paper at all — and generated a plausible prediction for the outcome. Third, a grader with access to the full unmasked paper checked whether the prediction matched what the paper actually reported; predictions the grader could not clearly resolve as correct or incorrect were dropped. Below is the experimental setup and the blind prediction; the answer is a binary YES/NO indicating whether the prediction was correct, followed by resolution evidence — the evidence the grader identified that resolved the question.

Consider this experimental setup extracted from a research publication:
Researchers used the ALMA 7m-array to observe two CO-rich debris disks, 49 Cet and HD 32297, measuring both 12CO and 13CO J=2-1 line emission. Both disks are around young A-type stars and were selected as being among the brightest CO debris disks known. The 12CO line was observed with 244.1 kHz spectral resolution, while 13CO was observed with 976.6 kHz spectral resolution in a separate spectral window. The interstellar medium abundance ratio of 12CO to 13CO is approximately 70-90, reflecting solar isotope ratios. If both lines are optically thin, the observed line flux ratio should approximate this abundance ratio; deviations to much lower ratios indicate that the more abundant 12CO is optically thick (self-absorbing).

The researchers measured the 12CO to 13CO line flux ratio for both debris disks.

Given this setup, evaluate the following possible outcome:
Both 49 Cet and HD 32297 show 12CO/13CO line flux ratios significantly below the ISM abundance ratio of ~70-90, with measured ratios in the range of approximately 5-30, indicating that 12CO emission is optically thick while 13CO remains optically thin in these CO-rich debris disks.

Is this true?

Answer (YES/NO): NO